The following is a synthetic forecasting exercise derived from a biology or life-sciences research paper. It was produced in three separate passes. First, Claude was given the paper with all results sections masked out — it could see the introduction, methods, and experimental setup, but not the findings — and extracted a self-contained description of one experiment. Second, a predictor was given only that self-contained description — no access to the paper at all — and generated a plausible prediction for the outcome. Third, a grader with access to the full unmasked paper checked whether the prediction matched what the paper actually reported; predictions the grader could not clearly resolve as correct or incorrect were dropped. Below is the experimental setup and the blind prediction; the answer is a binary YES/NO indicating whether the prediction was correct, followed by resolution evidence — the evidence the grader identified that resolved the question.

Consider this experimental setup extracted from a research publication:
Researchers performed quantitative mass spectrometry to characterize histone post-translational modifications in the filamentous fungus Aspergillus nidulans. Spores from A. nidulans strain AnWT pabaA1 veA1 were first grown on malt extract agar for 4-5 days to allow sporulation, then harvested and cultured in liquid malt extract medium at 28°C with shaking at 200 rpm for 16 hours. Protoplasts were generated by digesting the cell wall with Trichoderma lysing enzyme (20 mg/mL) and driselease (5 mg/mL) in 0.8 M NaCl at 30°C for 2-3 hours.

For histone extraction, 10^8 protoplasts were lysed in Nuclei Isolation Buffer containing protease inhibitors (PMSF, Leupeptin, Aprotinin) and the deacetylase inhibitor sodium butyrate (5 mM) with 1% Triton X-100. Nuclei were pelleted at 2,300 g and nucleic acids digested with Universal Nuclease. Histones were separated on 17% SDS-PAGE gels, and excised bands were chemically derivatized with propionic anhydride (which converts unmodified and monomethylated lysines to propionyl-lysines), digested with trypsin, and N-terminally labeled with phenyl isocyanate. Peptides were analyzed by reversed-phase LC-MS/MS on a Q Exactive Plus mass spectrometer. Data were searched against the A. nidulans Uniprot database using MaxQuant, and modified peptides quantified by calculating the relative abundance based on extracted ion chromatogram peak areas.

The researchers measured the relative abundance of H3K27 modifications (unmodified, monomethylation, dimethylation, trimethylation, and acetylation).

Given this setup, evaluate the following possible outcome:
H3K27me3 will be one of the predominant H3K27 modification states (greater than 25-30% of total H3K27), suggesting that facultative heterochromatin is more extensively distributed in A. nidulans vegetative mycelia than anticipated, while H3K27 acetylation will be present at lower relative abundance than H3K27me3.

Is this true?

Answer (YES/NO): NO